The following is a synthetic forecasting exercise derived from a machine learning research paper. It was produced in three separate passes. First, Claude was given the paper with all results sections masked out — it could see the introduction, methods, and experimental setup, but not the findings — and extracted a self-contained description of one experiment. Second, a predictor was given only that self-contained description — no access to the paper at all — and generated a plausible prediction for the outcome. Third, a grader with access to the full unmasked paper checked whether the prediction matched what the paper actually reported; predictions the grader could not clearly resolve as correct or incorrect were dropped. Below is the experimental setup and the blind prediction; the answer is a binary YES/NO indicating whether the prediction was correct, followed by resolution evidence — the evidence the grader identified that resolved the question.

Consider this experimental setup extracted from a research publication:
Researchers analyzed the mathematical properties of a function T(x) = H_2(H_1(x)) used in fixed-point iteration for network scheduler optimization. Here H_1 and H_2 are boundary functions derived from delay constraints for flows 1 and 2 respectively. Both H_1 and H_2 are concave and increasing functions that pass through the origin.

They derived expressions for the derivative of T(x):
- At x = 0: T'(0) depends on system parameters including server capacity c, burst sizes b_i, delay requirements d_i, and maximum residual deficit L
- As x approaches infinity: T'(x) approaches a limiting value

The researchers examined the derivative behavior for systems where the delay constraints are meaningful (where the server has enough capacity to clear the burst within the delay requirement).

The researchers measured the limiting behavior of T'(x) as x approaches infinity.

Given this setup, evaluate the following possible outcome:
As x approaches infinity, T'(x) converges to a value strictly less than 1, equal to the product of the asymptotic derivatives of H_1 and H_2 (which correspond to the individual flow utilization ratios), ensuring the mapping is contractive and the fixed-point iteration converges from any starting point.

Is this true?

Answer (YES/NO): NO